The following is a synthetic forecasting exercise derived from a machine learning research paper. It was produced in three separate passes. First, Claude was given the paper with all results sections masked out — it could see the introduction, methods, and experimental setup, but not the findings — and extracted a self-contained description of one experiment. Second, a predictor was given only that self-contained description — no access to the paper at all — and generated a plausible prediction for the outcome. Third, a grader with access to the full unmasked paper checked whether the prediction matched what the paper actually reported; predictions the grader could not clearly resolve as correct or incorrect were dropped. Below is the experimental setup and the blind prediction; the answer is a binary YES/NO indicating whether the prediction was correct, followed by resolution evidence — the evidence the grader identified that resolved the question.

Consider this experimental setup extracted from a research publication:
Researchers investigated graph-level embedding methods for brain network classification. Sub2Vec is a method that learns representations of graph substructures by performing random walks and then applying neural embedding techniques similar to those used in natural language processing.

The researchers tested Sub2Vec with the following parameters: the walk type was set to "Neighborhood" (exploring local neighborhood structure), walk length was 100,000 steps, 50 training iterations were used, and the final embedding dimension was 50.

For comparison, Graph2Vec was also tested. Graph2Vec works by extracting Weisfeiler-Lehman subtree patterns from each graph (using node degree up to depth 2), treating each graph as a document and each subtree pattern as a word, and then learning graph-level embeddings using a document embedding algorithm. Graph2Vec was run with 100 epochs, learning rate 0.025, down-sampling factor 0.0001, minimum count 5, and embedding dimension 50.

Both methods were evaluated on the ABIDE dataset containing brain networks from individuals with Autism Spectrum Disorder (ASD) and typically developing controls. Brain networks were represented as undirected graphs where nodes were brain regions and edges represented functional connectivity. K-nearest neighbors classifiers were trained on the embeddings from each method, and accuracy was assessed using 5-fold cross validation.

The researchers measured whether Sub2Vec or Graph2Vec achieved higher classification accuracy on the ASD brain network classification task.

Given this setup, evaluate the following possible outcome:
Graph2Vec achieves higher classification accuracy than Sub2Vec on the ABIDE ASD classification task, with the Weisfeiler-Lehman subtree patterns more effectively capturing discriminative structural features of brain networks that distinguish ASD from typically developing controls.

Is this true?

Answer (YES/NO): YES